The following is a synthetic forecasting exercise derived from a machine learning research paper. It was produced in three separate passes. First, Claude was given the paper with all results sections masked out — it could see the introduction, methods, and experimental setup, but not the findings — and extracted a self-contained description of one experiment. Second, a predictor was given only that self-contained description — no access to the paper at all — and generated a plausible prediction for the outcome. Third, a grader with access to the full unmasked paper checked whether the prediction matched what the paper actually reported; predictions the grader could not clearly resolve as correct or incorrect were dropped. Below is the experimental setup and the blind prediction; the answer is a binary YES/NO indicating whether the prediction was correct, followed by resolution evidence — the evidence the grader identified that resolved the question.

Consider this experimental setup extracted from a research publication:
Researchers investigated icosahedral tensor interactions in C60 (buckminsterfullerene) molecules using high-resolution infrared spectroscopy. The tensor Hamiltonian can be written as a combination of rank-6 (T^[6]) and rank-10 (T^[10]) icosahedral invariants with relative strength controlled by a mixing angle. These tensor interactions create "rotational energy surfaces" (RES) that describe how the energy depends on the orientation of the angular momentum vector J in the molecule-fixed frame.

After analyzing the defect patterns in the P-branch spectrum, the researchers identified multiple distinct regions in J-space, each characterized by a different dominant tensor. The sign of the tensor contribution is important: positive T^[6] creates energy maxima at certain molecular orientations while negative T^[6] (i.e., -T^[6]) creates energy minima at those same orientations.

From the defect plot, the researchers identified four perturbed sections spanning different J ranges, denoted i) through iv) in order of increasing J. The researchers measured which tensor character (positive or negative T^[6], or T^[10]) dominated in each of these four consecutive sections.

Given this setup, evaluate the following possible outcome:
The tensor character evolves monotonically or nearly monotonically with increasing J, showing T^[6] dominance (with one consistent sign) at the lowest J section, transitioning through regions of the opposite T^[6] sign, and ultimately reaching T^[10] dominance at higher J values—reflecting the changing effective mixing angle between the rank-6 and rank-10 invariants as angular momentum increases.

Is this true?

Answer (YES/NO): NO